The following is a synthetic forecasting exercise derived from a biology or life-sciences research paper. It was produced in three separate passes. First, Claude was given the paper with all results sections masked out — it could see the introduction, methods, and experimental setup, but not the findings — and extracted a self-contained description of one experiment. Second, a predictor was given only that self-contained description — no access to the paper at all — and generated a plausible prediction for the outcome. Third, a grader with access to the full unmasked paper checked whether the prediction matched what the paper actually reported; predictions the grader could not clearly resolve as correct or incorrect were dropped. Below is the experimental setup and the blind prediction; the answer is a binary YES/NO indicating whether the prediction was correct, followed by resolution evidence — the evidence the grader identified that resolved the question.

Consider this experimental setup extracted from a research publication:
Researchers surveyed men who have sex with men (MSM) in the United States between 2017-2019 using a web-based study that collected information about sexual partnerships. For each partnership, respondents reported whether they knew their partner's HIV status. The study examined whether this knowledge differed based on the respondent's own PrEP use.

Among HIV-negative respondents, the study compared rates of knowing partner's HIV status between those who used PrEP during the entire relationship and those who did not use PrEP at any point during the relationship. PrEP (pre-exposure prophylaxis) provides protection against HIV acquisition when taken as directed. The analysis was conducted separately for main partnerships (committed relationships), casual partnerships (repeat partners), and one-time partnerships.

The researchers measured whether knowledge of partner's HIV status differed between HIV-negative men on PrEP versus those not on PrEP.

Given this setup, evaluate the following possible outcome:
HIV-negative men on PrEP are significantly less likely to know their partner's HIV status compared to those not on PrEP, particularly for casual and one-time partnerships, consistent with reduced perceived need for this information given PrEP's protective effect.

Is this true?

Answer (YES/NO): NO